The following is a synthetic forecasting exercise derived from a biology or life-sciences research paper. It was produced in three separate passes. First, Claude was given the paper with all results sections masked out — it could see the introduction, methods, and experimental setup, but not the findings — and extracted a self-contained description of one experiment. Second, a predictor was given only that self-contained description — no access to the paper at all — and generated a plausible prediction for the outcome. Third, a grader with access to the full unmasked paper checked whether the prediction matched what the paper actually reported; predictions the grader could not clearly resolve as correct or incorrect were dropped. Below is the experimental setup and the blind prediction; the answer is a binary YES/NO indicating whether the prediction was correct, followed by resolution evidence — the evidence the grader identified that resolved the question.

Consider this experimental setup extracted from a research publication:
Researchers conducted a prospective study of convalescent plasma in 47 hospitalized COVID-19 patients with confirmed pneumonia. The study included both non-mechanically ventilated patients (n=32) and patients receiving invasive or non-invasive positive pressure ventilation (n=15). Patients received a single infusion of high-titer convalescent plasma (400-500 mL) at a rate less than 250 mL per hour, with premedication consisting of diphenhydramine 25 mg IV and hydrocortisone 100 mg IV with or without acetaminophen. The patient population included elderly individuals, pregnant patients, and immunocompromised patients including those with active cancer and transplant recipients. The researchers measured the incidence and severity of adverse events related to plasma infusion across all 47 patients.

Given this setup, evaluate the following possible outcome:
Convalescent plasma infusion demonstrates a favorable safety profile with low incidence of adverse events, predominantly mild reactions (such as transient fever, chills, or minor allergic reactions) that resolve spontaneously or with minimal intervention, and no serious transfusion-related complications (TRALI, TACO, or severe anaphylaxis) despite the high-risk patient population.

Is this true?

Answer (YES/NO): YES